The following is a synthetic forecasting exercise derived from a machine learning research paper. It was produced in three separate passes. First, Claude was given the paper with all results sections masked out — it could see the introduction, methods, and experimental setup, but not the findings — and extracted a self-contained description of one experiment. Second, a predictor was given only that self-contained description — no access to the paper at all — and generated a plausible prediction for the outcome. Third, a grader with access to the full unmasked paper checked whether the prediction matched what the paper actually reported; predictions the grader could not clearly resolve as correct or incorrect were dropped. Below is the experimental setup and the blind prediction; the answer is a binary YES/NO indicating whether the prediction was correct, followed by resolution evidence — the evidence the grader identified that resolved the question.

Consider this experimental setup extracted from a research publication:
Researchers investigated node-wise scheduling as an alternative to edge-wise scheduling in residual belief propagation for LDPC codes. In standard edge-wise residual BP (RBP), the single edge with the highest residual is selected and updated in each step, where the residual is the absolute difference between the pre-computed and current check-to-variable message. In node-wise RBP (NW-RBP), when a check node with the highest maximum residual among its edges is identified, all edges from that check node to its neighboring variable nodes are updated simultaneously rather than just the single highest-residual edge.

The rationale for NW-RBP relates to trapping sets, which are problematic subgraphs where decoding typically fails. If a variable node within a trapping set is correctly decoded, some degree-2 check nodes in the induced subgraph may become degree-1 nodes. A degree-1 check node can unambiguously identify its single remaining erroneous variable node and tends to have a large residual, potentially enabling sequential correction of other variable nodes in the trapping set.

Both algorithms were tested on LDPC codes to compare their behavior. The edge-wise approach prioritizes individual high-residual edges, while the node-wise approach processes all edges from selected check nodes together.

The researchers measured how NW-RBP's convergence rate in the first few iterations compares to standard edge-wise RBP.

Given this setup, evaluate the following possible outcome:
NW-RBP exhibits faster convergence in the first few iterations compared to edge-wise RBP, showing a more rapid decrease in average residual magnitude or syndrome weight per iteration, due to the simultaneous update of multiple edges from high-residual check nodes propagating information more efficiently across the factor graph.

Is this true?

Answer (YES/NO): NO